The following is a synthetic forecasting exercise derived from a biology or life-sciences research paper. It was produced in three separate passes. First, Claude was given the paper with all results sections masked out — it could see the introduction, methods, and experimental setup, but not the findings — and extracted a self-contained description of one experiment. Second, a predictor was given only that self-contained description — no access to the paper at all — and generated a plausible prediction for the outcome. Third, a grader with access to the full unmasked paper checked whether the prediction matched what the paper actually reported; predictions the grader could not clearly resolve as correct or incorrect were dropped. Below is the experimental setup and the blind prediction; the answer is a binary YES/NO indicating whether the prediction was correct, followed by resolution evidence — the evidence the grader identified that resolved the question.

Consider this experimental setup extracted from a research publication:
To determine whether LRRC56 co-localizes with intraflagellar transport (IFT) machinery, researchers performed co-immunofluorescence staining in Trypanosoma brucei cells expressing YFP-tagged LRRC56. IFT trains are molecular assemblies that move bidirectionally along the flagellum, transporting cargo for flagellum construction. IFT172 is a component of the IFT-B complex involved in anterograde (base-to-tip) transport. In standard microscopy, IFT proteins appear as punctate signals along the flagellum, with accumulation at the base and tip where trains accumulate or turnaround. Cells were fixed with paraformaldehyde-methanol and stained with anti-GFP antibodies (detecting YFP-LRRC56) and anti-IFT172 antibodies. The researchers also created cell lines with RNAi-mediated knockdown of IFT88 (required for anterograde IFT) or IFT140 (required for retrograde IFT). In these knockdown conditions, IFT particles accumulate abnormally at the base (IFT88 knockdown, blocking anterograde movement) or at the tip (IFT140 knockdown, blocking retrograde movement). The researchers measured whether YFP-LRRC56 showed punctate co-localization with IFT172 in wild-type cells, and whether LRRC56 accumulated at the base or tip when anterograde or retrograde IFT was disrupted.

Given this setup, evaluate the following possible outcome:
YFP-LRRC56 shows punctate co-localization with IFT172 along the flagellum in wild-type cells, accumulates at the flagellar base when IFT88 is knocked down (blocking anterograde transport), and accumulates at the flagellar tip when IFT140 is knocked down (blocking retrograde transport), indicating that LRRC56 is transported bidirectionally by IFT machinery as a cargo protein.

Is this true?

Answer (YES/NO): NO